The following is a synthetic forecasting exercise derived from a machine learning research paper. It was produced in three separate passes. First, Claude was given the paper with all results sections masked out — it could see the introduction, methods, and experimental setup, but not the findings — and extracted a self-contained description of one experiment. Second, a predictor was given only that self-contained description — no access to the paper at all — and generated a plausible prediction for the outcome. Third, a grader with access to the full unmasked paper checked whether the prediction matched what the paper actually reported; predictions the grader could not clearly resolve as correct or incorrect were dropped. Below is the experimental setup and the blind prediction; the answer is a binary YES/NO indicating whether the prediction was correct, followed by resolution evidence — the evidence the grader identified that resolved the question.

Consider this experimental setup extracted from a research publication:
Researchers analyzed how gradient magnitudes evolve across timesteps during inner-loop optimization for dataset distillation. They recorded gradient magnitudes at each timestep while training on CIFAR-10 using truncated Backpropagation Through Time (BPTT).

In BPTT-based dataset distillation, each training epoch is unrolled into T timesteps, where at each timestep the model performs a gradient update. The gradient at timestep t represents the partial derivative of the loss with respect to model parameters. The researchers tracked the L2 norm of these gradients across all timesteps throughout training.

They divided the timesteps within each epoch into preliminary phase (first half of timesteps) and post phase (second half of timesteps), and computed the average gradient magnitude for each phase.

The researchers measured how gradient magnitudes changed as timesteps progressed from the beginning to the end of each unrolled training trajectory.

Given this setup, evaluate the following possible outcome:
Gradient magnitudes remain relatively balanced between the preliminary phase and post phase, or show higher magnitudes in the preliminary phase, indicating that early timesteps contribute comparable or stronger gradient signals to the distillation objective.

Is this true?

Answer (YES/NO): YES